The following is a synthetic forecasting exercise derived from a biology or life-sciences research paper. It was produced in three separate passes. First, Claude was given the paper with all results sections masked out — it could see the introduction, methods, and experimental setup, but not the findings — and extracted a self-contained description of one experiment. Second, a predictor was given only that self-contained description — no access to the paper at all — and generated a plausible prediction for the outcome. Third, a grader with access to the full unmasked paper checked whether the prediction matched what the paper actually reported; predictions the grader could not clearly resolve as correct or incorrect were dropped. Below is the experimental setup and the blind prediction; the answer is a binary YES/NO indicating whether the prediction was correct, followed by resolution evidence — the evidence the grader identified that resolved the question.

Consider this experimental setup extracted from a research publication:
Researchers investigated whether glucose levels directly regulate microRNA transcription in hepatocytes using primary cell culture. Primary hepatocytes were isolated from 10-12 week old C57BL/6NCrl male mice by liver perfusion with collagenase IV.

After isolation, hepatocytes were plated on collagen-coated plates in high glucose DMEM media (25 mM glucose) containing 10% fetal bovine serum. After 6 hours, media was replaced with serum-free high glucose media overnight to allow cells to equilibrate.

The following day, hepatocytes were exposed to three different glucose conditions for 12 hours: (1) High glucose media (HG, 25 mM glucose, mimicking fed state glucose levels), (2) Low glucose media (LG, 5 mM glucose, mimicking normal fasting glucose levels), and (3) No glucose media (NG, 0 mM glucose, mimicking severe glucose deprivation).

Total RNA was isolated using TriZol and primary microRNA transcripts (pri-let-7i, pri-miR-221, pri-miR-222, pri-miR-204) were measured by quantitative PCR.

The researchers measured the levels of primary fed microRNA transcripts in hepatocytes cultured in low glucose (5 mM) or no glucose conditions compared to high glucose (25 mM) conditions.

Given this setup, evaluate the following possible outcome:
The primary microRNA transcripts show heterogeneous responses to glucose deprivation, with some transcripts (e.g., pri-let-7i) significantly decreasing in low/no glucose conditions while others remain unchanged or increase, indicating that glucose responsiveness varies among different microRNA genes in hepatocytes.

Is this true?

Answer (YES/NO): NO